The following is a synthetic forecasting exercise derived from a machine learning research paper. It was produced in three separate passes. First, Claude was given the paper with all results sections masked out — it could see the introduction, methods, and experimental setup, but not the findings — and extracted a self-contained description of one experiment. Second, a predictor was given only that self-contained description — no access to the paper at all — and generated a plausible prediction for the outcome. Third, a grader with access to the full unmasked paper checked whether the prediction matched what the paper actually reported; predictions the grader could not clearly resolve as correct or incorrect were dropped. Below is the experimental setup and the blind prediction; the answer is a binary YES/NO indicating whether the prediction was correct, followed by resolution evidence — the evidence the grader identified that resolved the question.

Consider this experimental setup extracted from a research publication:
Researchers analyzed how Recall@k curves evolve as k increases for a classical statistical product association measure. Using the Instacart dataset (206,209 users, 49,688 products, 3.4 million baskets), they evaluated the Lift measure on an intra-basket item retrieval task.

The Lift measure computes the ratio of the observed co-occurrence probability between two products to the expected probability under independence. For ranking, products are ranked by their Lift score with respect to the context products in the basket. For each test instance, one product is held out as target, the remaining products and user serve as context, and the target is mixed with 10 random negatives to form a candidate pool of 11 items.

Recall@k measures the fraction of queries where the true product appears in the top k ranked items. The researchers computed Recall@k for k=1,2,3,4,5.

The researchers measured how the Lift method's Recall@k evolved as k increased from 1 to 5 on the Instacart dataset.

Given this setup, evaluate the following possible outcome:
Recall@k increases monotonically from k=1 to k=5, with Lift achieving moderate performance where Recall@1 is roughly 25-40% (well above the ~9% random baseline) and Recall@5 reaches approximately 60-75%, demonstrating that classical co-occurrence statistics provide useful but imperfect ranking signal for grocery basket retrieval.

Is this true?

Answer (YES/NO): NO